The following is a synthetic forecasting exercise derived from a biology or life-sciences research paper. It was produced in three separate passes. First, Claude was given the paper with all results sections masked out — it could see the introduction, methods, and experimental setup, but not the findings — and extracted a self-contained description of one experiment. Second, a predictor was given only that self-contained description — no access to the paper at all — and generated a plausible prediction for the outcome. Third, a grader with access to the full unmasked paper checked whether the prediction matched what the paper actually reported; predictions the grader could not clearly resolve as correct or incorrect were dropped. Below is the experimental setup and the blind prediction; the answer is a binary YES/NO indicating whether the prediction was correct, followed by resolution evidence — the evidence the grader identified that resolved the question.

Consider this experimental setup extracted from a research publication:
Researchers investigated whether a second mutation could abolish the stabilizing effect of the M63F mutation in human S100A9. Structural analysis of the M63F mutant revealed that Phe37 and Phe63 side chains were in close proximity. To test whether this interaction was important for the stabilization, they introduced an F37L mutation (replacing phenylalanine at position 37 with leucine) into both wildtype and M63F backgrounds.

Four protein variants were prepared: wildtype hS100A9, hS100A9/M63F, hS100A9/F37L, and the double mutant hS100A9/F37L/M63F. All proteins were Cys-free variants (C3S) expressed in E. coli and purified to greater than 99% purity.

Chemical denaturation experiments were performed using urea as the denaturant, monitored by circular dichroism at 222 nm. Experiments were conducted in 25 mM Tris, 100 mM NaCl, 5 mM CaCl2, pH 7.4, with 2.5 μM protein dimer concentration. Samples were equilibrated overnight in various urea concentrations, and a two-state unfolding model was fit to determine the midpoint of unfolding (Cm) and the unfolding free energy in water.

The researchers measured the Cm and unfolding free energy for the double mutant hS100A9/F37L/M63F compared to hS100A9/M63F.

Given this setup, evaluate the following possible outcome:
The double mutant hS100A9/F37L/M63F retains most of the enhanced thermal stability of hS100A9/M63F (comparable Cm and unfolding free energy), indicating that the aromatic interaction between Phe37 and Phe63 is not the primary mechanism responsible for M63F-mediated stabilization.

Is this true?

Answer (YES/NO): NO